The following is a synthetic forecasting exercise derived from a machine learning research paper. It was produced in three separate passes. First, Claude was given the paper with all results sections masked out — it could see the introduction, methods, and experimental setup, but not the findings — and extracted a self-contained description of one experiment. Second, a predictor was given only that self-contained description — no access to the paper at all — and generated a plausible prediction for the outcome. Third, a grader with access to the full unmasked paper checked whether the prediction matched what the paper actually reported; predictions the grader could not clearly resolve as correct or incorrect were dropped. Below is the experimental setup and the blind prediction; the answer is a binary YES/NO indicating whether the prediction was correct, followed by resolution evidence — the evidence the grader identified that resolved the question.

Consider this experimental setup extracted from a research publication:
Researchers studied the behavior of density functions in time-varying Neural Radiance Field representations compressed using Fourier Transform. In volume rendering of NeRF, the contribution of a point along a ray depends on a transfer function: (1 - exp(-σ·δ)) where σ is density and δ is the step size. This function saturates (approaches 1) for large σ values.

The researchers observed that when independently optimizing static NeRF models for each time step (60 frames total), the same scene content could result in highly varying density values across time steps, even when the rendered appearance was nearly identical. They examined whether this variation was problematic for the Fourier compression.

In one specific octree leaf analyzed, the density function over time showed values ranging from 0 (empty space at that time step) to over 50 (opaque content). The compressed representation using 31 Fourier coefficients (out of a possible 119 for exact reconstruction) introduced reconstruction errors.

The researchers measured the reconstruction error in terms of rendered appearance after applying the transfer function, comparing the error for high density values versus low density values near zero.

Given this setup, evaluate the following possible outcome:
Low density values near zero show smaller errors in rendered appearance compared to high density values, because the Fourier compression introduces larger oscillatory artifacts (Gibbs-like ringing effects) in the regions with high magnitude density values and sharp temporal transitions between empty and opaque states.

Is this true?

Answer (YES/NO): NO